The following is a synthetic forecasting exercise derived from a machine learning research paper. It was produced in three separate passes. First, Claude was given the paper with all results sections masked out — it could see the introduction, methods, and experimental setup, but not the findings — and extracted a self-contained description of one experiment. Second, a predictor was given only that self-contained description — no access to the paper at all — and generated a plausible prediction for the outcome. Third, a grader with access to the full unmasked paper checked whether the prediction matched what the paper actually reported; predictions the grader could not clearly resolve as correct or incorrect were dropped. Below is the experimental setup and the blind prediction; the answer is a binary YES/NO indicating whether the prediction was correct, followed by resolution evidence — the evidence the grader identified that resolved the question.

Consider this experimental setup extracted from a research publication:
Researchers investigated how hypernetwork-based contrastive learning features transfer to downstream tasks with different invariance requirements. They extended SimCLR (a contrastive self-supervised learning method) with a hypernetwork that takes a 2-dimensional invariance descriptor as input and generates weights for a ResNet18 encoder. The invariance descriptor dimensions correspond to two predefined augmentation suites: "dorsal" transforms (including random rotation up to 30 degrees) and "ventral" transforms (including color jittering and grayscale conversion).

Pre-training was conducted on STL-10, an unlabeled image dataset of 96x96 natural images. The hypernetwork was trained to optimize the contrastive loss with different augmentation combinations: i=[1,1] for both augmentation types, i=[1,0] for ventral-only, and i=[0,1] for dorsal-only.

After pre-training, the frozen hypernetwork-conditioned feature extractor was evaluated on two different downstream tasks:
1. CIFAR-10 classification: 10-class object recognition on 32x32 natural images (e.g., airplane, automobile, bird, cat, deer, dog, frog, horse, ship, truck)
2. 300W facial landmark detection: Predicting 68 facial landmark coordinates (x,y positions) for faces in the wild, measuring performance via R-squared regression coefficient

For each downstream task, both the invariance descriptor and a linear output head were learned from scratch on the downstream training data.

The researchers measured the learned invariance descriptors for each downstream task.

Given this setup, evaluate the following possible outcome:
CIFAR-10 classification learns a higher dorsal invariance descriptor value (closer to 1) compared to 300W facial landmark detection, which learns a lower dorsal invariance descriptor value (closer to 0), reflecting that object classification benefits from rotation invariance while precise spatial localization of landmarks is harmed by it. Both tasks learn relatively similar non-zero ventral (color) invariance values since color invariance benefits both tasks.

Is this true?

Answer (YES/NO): NO